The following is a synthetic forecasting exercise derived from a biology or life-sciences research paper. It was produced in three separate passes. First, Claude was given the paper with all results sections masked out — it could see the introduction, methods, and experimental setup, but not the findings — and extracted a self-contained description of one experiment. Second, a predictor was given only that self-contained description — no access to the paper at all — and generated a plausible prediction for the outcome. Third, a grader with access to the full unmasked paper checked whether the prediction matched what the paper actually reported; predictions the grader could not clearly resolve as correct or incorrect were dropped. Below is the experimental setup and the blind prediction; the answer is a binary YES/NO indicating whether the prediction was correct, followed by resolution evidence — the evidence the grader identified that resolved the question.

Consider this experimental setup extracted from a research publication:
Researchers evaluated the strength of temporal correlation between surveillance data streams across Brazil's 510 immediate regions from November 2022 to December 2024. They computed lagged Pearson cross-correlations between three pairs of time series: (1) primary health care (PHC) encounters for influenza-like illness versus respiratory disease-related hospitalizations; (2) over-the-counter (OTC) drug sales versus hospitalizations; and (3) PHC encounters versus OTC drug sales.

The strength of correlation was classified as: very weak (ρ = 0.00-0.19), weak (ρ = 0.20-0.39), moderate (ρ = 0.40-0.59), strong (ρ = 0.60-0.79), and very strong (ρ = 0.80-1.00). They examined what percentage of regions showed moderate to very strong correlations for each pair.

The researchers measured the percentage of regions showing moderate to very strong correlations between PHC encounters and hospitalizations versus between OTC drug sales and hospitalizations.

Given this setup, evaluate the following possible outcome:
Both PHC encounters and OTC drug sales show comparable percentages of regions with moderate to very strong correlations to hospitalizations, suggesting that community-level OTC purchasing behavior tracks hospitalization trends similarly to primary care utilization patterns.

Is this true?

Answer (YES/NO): NO